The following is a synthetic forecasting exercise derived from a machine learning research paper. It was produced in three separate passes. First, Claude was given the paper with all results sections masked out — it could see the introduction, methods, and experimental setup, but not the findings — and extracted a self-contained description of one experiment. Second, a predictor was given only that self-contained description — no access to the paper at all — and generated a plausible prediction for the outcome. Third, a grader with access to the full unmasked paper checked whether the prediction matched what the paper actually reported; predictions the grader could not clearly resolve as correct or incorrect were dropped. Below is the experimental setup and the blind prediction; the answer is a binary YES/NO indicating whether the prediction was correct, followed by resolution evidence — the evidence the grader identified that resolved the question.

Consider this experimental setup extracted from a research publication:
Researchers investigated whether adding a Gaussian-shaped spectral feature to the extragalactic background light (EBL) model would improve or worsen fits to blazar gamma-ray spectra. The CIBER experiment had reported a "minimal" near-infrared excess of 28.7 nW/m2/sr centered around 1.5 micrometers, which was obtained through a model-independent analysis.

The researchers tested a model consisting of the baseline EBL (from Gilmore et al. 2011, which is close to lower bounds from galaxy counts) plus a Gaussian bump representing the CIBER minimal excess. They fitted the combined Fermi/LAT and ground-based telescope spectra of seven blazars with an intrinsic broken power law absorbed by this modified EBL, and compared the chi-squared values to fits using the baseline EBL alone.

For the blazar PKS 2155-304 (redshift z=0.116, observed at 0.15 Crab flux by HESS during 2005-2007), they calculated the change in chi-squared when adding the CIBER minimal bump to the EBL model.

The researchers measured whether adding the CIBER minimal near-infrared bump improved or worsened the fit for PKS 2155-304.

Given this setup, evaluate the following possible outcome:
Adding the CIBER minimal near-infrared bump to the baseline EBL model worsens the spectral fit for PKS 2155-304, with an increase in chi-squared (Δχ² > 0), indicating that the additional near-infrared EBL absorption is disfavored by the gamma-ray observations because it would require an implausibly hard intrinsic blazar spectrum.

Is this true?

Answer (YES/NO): NO